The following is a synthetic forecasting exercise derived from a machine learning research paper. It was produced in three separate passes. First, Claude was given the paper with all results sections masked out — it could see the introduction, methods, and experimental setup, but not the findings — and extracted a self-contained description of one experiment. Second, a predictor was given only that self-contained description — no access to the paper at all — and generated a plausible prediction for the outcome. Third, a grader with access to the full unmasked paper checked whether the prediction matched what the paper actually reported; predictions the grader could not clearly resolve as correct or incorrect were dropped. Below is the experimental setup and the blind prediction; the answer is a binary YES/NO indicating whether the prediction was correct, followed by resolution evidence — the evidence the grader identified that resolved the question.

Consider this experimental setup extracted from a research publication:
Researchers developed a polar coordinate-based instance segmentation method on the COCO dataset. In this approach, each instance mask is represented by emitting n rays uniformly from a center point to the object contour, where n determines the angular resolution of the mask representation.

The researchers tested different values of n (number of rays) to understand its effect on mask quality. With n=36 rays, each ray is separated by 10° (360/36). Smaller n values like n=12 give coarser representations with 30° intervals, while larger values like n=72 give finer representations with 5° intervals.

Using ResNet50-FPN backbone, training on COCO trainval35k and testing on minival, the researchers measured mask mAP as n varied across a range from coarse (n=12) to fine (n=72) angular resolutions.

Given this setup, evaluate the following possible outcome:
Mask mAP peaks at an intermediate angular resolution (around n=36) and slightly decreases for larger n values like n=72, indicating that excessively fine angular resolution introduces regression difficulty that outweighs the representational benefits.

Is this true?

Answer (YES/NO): NO